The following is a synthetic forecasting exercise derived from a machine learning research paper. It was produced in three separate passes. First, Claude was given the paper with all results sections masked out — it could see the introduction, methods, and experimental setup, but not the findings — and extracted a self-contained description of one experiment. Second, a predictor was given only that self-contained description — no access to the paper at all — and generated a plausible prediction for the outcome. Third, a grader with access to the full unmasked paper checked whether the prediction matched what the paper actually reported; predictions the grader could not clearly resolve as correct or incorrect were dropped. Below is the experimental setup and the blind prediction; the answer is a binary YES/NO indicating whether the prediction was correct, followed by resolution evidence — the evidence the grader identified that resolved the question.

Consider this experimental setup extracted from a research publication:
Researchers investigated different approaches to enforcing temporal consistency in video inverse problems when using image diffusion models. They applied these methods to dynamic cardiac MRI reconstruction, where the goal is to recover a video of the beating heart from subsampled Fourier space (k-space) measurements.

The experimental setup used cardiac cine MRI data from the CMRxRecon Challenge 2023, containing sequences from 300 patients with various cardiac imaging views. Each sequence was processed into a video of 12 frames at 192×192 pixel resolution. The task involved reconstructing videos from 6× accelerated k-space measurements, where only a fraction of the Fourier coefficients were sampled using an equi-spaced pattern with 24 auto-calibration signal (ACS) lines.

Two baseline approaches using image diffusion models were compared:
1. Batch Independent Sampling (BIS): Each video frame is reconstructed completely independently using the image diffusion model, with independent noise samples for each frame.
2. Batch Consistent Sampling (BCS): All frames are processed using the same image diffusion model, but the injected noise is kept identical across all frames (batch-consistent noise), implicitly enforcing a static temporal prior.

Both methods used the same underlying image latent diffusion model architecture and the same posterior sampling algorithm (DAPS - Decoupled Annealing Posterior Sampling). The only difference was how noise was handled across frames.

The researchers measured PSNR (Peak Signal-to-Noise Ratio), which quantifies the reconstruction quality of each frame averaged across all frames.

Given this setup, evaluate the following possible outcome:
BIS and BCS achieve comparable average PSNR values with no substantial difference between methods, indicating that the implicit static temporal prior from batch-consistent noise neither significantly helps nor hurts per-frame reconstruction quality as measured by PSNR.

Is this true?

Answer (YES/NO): NO